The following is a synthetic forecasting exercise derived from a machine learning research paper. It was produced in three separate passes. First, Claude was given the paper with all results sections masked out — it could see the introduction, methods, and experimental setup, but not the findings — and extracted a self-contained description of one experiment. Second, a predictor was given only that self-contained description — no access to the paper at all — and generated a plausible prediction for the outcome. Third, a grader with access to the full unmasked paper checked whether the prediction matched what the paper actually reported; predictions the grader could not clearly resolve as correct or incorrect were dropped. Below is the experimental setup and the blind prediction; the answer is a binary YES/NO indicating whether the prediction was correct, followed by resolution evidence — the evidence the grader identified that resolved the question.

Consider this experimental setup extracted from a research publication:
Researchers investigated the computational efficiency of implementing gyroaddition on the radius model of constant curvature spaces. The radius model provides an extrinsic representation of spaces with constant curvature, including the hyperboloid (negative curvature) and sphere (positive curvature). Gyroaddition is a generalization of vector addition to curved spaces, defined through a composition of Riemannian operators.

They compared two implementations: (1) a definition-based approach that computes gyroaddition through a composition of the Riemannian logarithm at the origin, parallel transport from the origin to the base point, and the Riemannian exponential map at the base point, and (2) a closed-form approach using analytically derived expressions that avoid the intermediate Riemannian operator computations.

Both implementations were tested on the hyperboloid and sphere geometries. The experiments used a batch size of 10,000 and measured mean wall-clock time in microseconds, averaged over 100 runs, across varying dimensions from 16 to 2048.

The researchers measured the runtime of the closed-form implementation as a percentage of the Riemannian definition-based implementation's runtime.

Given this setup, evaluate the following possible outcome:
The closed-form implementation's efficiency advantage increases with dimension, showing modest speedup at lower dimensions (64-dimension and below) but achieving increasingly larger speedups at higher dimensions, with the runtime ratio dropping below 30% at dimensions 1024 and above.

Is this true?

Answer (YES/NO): NO